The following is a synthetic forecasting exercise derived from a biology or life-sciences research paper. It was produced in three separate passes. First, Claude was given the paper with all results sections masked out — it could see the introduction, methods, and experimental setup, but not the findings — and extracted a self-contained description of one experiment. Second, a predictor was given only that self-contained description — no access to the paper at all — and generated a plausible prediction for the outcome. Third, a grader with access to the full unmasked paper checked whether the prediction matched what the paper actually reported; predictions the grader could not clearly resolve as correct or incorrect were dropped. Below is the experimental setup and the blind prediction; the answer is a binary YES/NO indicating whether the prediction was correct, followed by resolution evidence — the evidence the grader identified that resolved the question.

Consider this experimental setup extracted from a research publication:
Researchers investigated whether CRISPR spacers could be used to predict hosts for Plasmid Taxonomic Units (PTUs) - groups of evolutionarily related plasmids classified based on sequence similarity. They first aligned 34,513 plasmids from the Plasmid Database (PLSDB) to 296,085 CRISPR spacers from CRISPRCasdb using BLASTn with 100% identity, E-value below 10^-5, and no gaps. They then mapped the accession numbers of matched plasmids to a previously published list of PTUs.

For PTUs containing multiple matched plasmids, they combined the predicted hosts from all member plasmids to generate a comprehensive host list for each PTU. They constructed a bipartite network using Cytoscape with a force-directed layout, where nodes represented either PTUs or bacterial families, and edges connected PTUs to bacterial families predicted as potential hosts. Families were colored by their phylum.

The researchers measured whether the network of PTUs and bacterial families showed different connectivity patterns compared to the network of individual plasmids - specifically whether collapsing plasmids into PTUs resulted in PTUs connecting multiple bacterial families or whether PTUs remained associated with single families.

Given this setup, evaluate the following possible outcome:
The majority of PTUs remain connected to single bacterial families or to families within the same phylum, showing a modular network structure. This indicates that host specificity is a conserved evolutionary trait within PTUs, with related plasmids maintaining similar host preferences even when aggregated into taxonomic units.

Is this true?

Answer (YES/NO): YES